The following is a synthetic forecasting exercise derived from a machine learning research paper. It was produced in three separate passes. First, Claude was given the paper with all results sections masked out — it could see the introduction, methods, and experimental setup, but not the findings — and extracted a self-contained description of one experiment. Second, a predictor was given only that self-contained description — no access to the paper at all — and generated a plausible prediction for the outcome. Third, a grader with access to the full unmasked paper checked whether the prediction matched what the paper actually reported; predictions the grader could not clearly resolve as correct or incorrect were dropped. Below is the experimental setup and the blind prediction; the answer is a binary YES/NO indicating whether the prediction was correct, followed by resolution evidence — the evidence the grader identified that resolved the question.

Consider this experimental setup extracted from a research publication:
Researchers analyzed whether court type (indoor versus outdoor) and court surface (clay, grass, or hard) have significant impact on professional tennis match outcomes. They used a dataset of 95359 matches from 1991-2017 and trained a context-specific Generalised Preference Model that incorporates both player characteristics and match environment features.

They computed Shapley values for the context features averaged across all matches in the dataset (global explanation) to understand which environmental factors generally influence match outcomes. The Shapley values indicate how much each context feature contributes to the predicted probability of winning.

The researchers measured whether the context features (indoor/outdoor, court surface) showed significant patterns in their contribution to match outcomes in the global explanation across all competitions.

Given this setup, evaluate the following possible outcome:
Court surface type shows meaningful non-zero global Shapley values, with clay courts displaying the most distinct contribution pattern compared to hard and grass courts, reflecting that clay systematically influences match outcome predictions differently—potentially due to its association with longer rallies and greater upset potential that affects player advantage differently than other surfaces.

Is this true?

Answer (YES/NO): NO